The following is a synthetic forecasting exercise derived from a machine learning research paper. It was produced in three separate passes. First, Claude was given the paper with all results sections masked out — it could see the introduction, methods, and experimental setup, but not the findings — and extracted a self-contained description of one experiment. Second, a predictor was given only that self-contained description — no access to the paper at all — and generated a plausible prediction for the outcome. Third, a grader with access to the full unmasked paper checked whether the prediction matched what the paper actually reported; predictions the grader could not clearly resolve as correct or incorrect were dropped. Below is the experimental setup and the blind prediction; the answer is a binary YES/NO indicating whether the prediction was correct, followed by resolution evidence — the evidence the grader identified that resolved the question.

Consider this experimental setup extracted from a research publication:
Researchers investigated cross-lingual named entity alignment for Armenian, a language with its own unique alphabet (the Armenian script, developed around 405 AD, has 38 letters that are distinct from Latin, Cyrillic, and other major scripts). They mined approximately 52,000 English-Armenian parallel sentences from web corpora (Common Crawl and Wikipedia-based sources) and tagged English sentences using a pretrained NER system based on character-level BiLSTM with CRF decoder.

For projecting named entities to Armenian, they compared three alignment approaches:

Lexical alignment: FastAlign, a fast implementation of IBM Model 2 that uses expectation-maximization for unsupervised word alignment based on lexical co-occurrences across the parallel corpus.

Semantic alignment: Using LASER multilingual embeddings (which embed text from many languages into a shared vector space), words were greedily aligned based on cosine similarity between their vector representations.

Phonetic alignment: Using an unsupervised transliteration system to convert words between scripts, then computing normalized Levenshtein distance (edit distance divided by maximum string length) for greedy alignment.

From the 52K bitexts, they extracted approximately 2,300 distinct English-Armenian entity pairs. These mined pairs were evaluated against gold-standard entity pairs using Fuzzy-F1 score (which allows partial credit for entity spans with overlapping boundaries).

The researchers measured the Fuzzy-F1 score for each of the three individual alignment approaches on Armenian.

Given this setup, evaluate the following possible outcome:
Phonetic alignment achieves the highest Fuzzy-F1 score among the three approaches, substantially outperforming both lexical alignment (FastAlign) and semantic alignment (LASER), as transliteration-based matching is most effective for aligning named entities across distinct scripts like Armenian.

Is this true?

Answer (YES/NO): NO